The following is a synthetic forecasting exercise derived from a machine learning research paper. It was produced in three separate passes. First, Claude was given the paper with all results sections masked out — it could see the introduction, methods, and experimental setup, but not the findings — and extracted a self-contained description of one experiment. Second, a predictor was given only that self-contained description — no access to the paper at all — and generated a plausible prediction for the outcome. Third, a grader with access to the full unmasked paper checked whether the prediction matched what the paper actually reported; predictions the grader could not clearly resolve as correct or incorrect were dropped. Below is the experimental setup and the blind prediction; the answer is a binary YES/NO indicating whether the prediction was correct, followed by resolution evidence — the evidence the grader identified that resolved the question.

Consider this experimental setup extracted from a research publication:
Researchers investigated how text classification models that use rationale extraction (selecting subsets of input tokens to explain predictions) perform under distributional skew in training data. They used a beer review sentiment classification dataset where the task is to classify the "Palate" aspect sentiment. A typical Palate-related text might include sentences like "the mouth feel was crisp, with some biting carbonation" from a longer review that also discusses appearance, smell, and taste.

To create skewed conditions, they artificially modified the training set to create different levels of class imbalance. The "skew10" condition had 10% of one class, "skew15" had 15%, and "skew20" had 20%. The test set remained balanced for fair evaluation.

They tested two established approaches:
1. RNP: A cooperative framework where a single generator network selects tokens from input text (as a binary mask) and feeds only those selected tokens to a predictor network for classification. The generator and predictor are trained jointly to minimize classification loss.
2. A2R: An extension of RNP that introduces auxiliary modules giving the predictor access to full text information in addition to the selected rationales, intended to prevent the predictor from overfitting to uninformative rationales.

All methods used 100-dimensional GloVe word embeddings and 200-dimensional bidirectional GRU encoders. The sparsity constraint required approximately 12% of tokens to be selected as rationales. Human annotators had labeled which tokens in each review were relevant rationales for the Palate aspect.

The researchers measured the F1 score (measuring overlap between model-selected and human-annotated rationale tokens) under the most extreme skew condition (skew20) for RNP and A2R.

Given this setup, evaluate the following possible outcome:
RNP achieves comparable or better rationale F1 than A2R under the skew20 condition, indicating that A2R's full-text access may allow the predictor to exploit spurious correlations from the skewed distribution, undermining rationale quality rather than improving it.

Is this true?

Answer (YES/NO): YES